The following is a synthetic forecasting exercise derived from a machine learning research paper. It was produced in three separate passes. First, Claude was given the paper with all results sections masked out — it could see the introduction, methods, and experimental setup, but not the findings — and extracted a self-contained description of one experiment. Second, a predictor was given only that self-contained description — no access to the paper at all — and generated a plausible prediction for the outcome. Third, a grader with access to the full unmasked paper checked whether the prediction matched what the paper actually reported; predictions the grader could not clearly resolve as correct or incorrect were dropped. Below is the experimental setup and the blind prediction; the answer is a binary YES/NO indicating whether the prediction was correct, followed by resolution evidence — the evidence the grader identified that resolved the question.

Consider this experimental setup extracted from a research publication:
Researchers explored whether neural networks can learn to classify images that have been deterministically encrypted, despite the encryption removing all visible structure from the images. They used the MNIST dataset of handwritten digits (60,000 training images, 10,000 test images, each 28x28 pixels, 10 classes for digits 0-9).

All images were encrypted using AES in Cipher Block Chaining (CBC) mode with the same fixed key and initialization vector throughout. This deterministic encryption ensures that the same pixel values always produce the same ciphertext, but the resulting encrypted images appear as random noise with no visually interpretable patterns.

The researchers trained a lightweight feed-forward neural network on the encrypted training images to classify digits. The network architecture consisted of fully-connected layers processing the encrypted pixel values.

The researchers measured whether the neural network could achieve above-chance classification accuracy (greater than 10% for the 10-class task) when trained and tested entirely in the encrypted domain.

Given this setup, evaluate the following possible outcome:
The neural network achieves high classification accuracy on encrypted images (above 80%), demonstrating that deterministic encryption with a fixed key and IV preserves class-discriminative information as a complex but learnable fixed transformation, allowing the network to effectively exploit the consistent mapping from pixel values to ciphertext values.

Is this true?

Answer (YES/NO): NO